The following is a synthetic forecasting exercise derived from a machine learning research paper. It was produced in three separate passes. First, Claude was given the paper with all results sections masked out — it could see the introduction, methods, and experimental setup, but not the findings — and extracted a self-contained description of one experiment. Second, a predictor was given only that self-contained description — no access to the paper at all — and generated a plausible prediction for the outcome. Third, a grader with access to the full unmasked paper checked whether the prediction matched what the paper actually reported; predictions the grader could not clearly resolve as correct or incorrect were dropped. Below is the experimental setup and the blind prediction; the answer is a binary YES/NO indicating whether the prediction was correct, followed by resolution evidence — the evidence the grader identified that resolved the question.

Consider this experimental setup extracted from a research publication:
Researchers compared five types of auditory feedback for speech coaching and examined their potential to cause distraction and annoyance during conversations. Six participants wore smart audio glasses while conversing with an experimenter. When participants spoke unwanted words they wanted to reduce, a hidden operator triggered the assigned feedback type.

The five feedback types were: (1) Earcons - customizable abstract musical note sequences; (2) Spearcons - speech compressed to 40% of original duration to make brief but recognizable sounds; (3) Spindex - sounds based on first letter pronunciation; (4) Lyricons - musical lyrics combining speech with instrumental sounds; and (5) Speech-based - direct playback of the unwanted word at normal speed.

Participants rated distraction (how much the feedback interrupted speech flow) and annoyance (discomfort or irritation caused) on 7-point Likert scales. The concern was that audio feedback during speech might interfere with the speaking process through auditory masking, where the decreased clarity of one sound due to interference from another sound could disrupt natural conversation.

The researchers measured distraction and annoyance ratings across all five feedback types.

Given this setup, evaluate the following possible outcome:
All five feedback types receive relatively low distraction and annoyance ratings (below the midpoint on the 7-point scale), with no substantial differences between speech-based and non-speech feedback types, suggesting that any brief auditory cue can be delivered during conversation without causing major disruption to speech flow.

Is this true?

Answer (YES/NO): NO